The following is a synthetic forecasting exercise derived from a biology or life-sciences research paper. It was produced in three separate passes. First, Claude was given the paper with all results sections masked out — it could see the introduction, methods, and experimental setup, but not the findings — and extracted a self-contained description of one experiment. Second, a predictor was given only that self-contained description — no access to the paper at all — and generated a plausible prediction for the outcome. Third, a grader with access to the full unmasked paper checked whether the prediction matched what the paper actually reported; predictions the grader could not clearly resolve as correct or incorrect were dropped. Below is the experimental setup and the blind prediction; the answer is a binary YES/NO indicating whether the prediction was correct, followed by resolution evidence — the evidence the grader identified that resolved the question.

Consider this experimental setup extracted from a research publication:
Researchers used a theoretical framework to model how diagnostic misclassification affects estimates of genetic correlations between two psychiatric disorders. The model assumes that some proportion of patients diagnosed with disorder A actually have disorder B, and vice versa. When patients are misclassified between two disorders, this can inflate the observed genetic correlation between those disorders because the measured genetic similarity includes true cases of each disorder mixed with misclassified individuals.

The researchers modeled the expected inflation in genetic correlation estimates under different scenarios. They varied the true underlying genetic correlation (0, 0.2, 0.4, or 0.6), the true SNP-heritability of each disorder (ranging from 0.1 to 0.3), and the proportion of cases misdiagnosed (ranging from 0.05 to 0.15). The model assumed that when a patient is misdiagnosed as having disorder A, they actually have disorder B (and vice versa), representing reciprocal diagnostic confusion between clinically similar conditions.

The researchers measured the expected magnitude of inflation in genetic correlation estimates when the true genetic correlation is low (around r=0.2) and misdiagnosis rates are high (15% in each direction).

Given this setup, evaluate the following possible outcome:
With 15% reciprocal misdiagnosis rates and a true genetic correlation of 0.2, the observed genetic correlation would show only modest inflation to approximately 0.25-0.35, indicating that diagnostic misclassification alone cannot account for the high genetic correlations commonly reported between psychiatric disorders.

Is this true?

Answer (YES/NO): NO